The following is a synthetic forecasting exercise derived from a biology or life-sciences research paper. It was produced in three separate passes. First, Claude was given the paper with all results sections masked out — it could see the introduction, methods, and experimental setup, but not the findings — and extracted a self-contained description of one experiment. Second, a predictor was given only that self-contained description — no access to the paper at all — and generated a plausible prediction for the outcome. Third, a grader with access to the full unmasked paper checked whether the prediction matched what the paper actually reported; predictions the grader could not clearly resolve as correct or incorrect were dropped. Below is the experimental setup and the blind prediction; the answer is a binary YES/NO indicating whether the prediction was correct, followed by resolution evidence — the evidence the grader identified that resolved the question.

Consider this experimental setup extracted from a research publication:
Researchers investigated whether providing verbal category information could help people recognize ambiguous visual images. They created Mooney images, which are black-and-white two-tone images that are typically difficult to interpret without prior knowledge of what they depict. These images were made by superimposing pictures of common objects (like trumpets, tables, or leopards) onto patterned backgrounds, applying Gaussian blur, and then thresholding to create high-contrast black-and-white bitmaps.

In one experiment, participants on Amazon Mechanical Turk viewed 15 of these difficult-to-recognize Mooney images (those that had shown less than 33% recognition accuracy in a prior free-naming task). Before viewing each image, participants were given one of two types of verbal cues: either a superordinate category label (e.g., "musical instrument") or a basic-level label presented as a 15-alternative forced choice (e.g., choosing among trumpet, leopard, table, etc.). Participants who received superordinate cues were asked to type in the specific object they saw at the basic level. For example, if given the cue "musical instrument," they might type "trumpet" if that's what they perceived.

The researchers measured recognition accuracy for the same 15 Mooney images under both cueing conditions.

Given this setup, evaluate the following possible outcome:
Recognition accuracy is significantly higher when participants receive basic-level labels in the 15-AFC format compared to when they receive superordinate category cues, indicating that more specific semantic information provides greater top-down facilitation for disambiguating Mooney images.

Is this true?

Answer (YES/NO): NO